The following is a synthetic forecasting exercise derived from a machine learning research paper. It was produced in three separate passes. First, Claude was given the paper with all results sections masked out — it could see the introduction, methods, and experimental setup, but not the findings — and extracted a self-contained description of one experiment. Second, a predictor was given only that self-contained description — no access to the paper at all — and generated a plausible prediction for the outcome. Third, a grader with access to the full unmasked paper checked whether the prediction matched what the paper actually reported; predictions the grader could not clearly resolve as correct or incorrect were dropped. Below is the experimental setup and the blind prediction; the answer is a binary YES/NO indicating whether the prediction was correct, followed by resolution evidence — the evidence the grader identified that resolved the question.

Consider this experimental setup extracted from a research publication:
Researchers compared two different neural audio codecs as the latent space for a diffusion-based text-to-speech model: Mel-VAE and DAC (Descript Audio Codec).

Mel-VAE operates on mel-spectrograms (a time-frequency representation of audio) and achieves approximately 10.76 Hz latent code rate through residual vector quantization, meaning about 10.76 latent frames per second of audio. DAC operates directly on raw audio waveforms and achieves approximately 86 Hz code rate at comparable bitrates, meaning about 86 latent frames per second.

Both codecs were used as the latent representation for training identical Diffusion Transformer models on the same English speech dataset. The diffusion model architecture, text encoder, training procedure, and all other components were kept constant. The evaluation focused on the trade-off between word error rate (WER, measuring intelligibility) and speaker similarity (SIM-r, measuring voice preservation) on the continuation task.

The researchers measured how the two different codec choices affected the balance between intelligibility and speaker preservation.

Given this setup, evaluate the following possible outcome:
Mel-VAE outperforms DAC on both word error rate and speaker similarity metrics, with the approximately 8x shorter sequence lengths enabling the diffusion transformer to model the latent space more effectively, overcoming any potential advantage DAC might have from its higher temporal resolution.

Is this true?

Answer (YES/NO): YES